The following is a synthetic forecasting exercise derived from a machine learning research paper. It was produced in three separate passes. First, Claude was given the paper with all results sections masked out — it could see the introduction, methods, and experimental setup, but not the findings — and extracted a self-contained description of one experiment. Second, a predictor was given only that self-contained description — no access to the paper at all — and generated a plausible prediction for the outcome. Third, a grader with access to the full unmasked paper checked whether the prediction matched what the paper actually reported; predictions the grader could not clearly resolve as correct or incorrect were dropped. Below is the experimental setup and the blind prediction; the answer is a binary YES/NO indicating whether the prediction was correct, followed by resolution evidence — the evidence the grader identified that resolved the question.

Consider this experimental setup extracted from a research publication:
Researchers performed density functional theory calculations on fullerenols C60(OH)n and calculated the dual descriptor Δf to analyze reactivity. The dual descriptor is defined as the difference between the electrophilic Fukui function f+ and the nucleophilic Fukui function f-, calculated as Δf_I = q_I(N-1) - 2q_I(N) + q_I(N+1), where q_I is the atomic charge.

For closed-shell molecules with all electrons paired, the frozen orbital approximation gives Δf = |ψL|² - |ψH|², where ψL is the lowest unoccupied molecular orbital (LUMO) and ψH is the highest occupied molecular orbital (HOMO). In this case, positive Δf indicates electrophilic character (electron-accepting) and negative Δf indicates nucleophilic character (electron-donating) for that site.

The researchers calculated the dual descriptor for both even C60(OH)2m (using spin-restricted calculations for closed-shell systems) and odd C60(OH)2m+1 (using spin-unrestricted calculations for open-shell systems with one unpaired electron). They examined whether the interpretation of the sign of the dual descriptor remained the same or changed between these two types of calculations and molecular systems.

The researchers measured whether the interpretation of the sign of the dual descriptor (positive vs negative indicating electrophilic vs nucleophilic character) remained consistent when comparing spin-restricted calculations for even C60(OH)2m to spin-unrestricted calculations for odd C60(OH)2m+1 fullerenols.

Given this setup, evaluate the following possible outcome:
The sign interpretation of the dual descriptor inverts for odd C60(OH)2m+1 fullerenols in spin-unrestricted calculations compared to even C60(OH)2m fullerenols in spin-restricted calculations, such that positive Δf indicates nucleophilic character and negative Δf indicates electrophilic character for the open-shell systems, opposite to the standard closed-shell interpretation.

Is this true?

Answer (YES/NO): YES